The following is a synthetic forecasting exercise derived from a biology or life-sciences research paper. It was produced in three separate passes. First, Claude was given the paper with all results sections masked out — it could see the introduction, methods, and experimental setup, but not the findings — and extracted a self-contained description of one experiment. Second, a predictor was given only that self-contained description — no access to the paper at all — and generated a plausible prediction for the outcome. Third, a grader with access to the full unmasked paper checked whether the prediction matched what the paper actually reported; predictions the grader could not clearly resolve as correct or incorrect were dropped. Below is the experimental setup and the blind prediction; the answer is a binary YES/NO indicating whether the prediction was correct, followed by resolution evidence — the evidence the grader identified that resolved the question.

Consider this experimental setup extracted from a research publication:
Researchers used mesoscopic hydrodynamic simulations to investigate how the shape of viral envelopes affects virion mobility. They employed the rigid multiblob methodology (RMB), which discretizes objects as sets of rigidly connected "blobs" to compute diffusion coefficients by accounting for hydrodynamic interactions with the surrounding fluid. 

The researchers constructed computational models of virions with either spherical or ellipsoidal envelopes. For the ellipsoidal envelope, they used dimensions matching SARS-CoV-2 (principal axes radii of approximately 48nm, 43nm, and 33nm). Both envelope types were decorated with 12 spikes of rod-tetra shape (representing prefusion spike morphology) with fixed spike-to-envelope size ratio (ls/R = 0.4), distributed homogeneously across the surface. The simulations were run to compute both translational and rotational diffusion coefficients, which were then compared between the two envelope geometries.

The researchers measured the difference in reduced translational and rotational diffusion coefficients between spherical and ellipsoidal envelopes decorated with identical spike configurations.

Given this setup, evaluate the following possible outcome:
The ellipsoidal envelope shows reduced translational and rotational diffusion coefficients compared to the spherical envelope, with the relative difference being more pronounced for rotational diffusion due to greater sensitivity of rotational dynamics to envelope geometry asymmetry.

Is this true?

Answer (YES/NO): YES